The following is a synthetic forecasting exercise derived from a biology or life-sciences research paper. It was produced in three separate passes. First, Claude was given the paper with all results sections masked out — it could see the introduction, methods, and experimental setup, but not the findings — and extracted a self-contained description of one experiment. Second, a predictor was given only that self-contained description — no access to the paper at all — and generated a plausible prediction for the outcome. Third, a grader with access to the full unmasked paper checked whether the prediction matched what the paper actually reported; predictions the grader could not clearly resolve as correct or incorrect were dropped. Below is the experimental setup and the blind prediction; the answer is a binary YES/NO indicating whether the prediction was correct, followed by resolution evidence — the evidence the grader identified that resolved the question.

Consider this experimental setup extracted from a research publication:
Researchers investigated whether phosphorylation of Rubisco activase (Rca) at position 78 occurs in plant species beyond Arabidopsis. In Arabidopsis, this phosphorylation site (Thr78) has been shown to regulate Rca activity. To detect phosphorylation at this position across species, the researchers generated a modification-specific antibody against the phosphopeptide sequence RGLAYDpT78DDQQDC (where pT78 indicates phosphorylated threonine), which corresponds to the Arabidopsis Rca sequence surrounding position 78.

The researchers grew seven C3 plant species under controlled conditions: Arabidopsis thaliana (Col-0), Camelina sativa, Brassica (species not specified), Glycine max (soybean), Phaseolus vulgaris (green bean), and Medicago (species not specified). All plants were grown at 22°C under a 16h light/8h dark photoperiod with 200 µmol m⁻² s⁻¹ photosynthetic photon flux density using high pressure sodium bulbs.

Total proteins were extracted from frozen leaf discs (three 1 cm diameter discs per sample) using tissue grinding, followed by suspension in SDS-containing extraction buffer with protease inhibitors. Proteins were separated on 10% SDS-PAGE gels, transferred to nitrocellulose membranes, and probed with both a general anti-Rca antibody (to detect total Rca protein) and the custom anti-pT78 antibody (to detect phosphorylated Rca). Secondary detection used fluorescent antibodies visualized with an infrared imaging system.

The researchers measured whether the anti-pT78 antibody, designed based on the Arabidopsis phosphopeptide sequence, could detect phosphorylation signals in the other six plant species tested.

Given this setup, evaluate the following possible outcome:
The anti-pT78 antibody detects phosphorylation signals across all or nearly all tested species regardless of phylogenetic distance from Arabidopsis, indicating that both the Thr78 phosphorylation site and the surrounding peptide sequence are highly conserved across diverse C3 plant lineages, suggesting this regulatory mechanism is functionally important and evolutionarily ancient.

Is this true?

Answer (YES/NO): NO